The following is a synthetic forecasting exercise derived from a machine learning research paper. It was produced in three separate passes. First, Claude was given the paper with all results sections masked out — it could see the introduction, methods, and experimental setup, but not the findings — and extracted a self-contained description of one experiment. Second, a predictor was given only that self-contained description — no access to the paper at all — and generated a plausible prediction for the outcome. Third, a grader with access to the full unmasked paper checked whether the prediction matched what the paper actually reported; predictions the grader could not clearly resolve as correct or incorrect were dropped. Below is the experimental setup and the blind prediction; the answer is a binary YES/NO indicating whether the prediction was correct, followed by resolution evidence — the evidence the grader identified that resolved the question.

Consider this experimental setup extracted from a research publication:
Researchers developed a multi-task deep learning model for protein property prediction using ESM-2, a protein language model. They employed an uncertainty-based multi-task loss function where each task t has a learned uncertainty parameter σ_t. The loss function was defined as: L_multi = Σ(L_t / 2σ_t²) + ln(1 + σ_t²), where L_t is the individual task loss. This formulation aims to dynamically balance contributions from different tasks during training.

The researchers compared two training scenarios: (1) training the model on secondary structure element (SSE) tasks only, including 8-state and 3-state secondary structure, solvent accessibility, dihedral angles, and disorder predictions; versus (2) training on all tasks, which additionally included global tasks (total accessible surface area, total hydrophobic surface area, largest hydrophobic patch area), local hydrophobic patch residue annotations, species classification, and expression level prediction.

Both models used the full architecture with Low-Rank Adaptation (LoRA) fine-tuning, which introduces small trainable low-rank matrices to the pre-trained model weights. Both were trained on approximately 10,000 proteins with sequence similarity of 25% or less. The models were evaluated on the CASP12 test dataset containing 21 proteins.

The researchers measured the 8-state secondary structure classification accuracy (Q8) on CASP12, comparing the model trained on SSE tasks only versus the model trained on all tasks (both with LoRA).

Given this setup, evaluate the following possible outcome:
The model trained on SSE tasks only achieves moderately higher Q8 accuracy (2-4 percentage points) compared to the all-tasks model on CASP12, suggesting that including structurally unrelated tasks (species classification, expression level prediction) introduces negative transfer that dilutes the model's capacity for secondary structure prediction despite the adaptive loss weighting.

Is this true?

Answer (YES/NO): NO